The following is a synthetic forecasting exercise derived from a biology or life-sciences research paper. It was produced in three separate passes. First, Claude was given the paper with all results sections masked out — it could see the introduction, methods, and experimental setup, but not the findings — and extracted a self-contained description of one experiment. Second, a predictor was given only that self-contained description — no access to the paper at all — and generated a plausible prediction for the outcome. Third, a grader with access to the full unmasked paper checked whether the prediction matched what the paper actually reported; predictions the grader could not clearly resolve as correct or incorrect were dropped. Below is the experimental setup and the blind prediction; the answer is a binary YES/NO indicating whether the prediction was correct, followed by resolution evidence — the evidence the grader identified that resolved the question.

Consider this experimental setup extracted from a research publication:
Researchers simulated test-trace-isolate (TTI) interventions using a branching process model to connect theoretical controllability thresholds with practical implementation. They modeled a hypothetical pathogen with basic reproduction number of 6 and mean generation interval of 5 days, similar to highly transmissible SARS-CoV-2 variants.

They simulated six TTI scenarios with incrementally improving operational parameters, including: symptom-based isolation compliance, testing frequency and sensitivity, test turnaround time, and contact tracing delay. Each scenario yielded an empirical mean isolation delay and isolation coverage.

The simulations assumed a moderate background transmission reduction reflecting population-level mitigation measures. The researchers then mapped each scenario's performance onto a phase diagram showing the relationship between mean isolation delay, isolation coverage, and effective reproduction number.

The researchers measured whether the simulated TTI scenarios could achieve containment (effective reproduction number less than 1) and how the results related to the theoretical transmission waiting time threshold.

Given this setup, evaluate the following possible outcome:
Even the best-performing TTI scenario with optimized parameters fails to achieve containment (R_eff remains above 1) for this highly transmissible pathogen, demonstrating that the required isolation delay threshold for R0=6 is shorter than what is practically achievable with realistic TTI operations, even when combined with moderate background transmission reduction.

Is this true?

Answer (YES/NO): NO